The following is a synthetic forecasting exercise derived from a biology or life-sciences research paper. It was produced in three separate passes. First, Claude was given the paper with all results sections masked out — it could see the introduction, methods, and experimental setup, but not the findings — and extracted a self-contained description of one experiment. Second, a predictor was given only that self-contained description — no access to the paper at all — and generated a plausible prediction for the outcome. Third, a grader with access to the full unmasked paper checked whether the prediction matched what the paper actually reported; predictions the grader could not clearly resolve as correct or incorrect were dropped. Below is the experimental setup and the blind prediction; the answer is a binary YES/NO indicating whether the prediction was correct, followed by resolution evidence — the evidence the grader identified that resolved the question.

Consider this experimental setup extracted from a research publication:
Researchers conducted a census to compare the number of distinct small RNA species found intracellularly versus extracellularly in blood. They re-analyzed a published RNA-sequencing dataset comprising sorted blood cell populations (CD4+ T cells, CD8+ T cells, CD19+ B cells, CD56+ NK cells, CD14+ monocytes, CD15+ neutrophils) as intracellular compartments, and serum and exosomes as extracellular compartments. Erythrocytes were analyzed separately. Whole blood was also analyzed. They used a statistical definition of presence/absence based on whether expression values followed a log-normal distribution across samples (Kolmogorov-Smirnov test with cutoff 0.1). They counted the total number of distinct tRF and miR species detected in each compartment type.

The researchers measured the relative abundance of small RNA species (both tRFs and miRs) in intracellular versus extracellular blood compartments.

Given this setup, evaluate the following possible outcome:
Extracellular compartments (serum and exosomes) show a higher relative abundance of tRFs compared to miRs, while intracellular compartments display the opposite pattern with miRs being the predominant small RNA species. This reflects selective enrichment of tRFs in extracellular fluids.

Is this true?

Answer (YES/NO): NO